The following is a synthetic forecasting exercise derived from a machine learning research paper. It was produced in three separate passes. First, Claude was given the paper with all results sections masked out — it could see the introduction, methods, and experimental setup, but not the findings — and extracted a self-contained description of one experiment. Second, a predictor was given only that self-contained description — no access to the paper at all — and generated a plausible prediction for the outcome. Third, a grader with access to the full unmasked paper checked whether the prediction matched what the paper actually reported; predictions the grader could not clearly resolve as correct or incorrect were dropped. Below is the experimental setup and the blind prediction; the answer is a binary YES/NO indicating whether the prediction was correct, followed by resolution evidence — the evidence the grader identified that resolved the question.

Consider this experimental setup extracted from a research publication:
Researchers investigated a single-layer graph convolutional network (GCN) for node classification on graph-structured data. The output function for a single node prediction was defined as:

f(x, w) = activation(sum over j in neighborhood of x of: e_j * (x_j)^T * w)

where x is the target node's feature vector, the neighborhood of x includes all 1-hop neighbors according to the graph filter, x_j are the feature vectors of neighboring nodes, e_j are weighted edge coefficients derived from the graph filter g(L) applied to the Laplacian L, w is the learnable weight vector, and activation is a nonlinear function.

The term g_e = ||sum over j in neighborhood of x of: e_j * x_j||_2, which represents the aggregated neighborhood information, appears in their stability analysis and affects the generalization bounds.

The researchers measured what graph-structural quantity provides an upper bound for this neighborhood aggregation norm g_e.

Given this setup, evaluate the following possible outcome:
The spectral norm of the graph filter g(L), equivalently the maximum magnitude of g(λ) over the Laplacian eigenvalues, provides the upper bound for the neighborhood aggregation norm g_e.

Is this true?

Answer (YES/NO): YES